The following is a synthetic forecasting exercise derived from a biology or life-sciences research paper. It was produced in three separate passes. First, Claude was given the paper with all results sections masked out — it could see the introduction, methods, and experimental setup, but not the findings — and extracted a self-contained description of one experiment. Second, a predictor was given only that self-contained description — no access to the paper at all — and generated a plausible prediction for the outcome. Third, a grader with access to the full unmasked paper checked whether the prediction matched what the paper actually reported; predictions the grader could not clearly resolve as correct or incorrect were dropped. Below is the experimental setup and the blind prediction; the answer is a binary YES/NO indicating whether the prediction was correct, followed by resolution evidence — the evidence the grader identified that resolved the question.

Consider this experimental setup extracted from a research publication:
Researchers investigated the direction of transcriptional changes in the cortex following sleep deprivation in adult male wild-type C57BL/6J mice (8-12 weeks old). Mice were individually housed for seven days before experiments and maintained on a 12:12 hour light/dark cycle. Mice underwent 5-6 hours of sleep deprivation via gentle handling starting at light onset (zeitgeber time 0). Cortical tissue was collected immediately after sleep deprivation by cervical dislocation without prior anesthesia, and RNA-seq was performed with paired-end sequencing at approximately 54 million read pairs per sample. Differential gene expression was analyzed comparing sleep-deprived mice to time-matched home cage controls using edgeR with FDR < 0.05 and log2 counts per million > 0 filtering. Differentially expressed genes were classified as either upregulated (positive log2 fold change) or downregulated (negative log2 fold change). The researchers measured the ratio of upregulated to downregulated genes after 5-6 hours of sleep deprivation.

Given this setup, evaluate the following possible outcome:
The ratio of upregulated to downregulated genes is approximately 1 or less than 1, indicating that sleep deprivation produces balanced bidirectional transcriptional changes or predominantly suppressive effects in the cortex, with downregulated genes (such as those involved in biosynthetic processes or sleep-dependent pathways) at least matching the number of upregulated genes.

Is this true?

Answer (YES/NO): YES